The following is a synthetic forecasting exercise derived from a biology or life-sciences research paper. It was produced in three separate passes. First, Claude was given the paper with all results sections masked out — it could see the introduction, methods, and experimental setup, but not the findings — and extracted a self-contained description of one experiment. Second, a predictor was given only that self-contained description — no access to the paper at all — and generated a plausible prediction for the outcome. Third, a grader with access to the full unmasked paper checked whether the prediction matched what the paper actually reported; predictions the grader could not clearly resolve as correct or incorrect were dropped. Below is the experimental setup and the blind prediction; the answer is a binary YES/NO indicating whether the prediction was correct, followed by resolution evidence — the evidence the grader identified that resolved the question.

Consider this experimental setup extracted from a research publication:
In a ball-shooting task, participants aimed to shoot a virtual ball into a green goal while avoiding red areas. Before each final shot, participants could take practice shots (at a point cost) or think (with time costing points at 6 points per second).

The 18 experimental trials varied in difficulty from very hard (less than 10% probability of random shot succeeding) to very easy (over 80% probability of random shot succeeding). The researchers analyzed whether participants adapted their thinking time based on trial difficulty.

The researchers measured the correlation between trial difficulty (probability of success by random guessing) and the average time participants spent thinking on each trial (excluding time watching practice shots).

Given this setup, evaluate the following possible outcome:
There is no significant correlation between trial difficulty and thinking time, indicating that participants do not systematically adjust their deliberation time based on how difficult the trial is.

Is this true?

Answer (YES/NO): NO